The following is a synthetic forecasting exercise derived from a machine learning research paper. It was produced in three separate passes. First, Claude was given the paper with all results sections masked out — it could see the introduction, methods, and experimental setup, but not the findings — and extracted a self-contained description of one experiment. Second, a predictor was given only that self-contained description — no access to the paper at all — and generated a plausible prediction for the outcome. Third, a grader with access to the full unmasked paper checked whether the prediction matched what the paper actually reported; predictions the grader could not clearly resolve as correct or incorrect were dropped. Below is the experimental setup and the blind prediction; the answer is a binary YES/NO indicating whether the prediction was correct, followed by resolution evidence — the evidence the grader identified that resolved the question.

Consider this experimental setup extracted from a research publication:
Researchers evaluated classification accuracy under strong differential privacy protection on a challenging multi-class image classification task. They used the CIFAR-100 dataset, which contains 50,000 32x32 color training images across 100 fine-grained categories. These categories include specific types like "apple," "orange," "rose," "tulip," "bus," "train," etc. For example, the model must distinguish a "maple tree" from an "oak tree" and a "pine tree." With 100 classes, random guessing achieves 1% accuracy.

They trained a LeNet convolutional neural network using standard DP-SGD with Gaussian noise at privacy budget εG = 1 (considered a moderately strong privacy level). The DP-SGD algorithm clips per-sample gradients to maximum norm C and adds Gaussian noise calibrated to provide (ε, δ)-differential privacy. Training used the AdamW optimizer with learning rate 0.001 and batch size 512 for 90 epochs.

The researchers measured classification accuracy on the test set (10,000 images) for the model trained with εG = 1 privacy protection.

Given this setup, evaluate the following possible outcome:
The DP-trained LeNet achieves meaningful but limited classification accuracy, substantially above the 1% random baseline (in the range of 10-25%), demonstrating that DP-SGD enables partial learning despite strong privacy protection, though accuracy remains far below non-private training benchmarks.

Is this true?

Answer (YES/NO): NO